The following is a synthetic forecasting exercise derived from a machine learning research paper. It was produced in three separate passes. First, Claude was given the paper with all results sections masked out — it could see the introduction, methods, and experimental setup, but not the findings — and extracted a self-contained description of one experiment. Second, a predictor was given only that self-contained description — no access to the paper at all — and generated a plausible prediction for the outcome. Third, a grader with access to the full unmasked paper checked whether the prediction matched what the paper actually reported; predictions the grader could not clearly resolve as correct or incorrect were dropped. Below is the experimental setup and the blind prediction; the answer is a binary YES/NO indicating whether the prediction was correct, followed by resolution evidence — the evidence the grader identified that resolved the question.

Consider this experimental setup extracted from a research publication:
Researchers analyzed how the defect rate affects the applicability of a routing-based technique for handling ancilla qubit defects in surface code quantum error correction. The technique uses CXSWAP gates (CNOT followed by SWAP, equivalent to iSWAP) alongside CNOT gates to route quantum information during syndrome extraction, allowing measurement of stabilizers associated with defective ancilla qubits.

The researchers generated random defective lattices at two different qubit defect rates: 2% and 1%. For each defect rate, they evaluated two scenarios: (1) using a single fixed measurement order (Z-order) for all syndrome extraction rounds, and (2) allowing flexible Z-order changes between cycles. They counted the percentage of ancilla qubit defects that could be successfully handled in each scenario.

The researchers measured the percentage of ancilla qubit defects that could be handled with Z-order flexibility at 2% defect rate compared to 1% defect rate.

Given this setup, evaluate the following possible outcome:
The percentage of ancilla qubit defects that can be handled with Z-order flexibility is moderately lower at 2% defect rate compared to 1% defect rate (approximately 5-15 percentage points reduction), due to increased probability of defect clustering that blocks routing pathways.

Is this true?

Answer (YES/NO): NO